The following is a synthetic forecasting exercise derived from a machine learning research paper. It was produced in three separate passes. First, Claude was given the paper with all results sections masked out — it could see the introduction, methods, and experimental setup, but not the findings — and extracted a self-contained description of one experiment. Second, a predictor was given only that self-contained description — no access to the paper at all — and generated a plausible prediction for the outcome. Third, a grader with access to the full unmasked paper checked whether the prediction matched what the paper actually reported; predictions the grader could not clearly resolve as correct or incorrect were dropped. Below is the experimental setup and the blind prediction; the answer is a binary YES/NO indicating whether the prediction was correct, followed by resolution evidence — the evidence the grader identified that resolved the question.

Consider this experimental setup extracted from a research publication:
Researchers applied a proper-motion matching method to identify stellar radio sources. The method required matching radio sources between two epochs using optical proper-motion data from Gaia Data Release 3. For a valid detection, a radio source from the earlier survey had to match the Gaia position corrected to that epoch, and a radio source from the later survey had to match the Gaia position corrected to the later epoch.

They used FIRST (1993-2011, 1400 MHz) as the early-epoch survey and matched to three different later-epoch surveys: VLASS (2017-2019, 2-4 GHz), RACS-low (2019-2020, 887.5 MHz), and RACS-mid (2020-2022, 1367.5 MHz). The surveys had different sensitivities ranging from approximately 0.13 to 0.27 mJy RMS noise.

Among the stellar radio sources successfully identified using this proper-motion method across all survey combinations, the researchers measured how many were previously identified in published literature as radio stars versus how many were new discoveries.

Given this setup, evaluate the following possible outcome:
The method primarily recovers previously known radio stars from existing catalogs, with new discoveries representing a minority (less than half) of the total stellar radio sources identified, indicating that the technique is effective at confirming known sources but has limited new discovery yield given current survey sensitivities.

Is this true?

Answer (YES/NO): YES